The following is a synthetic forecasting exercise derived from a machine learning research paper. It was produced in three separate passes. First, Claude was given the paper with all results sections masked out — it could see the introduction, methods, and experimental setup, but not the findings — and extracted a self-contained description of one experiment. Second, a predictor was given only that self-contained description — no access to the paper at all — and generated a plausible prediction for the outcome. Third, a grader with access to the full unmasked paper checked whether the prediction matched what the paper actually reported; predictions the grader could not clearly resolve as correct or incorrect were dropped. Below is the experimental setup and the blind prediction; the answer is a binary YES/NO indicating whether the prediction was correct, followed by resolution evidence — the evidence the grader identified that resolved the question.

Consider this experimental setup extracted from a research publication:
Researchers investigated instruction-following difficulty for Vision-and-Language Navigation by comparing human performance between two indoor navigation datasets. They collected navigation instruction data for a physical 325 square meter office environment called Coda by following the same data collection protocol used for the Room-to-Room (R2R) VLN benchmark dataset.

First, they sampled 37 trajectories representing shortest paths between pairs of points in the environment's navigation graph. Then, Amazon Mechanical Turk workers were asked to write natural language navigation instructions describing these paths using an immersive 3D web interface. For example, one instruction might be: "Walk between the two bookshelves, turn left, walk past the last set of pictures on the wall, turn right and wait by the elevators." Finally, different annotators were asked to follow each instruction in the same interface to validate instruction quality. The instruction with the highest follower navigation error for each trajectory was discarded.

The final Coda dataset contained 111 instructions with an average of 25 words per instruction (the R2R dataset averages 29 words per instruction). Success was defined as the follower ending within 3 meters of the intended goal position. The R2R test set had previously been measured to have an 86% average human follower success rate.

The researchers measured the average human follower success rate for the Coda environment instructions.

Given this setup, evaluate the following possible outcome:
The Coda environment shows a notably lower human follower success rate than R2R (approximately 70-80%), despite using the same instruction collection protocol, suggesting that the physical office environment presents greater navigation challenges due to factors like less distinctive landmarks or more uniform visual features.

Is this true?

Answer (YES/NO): NO